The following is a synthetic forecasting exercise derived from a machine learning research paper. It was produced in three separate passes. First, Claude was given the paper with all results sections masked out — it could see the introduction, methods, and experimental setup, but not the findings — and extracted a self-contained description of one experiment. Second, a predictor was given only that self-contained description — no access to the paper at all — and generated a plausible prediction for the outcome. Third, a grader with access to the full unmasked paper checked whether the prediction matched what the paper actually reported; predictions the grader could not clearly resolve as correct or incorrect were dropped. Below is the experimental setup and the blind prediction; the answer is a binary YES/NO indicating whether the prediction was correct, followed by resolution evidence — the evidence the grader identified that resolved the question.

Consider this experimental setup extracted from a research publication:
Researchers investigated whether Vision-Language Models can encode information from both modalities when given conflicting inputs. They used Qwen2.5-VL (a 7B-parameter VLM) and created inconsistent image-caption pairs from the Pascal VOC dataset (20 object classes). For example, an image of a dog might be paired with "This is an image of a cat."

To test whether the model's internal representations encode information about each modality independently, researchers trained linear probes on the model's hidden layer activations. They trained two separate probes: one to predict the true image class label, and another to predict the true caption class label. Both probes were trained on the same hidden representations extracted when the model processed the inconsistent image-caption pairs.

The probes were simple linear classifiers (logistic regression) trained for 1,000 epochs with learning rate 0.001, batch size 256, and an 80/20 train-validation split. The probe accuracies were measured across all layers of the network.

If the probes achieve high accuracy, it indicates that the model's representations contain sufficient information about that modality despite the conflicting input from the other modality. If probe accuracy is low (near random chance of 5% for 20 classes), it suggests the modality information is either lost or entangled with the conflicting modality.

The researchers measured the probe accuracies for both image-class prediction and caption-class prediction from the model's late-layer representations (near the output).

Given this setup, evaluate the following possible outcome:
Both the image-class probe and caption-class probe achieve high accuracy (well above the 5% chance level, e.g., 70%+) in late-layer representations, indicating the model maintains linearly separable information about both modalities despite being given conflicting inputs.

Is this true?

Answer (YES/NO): YES